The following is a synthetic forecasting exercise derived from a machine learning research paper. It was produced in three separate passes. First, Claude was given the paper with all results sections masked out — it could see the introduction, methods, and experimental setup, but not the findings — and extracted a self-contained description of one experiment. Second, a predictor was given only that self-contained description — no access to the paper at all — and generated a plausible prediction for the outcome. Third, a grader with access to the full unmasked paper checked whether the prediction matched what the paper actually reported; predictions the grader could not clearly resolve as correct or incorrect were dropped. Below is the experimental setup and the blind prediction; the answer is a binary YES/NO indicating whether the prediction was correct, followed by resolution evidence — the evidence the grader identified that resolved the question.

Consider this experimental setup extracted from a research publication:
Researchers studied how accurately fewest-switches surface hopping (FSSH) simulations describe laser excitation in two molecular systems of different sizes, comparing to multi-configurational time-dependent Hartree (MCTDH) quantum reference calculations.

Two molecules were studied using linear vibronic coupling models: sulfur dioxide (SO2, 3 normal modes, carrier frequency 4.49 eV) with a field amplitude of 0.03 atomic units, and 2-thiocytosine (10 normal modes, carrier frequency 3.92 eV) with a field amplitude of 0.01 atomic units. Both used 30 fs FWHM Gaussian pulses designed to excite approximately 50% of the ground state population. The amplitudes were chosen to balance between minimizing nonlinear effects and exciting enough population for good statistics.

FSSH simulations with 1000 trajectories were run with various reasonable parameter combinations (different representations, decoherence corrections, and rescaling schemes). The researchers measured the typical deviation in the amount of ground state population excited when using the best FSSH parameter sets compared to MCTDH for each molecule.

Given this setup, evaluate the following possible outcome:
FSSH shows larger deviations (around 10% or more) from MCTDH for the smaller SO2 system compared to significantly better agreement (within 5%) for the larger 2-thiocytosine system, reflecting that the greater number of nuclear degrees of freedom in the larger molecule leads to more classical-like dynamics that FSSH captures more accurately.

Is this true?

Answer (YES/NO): NO